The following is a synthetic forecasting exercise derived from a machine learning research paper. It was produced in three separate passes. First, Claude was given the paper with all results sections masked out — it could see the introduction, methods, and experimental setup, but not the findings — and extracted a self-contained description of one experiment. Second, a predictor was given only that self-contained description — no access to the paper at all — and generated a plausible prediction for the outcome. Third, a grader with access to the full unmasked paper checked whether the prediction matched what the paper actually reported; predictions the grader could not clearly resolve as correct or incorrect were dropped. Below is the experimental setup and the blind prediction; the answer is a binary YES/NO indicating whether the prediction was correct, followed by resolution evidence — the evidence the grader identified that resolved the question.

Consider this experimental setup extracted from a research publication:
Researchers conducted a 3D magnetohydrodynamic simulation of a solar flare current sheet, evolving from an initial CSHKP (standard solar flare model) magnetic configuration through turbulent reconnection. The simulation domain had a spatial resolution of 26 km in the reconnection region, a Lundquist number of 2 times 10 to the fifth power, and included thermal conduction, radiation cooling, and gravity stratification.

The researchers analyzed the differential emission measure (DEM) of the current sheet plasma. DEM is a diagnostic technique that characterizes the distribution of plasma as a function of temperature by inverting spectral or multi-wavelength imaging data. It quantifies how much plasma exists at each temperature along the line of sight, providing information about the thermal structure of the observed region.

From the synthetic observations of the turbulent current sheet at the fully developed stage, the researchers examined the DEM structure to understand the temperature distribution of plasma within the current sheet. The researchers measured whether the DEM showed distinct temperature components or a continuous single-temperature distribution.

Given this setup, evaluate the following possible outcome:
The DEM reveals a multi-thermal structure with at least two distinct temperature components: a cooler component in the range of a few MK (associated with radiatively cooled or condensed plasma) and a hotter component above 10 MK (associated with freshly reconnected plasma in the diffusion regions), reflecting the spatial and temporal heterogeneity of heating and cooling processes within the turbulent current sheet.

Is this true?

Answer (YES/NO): NO